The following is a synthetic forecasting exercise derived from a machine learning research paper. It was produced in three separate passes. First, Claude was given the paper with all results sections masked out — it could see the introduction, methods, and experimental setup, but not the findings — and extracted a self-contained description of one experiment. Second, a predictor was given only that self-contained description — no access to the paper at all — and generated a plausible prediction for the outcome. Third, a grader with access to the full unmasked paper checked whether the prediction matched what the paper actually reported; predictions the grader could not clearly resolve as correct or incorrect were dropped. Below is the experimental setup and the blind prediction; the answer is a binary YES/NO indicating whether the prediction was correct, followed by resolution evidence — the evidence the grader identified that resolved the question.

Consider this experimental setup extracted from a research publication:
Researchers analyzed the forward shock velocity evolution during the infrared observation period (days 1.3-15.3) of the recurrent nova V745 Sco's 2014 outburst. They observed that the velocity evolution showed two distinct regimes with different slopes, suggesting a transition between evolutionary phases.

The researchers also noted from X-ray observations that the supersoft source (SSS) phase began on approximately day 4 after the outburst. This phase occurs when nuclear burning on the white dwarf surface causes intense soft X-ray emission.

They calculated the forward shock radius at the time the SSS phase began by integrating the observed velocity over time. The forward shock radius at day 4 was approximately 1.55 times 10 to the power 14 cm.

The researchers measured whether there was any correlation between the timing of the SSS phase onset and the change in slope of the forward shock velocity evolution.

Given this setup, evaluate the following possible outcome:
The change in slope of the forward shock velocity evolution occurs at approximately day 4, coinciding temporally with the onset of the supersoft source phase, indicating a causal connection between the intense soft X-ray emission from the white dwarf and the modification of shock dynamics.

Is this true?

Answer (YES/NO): NO